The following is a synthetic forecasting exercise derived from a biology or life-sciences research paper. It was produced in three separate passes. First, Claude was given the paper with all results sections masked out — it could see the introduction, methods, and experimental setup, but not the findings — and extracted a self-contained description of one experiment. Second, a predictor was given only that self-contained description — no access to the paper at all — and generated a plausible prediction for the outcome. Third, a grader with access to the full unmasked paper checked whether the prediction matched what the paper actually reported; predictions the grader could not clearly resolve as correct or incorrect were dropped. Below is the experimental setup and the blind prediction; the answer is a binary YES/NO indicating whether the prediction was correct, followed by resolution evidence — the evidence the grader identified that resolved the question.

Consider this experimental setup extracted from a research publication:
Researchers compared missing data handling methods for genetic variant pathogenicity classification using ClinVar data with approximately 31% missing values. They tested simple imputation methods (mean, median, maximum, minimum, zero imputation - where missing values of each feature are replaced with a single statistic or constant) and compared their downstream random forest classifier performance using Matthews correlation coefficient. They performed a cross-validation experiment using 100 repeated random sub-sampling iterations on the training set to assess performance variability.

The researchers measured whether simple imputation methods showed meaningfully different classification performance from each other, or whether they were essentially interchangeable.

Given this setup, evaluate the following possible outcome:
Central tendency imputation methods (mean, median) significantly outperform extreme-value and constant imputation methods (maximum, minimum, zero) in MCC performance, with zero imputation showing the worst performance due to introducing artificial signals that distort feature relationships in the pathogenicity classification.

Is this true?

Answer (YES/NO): NO